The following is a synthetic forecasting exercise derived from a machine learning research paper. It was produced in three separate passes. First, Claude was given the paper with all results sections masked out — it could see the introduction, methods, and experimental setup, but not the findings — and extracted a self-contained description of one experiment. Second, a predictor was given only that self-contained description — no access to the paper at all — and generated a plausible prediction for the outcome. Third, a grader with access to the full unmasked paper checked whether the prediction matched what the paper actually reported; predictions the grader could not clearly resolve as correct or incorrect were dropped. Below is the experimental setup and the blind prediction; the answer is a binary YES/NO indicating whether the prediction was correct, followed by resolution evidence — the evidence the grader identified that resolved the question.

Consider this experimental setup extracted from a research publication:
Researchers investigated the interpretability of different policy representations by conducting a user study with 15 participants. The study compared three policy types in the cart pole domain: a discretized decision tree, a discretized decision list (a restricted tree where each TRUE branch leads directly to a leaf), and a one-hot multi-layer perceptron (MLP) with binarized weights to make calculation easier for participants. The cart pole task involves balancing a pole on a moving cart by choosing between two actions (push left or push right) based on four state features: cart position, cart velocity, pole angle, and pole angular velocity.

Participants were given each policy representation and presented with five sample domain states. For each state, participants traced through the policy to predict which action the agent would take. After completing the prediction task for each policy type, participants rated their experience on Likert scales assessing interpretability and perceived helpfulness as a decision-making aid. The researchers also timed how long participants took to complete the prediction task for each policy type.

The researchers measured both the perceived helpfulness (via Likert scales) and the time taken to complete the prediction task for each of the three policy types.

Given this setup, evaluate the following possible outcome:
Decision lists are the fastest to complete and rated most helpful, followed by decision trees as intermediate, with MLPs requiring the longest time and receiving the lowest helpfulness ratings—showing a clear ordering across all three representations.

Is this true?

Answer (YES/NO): NO